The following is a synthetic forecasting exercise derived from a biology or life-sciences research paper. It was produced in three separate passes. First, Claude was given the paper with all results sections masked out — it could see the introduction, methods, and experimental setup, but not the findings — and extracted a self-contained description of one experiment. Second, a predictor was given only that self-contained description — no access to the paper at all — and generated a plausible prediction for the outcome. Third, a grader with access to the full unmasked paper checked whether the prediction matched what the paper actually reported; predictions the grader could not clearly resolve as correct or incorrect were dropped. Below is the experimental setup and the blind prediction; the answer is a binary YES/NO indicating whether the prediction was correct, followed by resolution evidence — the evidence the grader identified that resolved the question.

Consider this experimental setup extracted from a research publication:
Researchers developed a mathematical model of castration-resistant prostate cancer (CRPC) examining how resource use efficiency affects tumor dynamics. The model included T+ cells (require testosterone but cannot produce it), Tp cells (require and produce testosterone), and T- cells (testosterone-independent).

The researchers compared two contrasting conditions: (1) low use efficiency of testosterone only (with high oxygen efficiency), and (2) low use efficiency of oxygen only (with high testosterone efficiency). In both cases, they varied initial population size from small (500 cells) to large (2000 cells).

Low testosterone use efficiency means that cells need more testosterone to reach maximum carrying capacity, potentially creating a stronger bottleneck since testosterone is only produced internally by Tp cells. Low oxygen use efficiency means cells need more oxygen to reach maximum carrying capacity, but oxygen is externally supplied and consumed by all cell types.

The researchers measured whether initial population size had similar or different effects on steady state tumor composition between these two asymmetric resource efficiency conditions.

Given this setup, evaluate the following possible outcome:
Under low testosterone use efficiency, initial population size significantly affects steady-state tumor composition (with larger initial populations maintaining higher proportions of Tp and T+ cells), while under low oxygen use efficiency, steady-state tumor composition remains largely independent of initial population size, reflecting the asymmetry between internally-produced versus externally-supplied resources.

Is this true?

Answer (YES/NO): NO